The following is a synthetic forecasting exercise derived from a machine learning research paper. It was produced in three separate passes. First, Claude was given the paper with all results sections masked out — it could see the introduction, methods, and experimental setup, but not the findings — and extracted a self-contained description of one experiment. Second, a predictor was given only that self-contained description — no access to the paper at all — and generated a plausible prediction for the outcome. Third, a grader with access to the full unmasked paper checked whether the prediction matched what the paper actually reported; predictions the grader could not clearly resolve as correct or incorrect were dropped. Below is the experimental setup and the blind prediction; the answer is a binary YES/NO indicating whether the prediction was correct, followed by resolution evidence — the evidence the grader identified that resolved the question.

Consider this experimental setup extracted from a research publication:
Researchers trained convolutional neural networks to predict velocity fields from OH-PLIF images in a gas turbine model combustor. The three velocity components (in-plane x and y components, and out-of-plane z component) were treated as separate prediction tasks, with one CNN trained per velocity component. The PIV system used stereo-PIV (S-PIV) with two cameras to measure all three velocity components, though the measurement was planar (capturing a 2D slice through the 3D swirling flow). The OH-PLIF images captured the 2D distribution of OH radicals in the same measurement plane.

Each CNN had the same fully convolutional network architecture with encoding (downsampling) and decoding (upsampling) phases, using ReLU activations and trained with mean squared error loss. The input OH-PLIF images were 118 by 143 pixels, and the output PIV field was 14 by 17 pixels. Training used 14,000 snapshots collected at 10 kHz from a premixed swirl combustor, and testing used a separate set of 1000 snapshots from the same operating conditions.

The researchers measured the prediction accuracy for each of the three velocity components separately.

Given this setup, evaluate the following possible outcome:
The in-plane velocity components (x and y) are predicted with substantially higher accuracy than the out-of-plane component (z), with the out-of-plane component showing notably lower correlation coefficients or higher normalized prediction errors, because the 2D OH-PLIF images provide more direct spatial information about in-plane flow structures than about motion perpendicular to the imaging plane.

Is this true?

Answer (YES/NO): NO